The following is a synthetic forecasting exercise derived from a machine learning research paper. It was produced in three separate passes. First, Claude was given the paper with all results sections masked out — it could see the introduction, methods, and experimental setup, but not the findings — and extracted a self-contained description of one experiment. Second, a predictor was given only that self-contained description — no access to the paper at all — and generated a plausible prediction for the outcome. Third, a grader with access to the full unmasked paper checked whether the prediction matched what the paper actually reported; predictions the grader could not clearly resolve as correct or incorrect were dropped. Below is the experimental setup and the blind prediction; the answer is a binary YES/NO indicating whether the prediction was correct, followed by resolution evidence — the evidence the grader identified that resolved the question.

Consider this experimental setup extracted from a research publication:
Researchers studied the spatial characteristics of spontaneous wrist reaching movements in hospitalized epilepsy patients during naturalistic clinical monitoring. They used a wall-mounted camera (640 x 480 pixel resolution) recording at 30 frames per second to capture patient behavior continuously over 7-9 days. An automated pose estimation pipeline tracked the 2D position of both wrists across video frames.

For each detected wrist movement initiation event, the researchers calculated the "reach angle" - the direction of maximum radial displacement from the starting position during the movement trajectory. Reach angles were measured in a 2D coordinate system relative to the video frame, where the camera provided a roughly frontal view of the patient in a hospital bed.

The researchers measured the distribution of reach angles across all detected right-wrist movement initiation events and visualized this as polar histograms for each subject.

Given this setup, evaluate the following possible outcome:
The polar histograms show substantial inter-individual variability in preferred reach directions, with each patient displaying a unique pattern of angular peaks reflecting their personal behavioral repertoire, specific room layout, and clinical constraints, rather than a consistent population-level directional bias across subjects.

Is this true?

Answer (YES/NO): NO